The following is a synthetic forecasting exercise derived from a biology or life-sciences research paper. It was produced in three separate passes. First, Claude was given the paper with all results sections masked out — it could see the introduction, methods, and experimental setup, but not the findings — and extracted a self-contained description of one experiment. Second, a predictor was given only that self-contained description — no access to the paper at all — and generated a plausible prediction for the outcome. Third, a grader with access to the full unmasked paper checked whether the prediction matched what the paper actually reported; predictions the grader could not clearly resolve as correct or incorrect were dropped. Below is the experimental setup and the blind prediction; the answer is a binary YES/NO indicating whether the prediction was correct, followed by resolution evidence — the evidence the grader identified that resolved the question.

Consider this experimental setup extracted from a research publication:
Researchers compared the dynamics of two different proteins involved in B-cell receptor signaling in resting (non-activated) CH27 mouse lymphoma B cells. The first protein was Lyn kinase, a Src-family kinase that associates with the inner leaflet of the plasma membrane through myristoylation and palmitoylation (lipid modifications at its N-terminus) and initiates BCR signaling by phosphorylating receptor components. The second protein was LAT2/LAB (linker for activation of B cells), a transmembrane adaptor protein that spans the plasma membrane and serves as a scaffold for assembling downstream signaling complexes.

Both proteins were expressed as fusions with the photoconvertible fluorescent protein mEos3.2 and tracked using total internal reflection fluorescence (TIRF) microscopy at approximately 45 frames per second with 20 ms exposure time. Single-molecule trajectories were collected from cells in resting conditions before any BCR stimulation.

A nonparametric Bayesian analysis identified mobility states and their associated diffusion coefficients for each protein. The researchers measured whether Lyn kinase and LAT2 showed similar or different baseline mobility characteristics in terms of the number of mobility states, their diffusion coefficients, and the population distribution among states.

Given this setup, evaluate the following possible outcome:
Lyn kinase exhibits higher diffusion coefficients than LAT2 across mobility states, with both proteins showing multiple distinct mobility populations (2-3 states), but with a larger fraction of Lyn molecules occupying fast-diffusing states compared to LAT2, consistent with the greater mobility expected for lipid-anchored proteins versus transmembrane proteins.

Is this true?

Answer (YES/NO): NO